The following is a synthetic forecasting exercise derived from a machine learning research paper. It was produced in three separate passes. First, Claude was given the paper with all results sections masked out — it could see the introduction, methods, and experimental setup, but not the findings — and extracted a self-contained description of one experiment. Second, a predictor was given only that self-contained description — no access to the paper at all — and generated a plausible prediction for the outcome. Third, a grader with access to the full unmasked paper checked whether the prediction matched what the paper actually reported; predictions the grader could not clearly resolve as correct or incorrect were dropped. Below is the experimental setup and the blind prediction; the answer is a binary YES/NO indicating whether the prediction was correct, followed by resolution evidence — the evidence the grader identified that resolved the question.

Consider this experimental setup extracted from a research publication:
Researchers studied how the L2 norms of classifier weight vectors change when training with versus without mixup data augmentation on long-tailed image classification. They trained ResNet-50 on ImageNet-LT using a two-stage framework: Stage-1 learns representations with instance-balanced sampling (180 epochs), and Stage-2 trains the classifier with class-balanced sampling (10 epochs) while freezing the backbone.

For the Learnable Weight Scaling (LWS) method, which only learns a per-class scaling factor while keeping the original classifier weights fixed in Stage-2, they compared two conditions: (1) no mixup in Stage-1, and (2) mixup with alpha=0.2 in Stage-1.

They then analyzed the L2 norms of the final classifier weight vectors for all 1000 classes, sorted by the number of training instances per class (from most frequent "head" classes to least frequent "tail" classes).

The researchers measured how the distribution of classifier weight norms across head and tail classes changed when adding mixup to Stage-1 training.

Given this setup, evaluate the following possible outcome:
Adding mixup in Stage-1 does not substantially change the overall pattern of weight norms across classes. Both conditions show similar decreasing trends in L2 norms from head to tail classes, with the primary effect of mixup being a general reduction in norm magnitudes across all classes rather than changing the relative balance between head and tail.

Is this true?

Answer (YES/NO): NO